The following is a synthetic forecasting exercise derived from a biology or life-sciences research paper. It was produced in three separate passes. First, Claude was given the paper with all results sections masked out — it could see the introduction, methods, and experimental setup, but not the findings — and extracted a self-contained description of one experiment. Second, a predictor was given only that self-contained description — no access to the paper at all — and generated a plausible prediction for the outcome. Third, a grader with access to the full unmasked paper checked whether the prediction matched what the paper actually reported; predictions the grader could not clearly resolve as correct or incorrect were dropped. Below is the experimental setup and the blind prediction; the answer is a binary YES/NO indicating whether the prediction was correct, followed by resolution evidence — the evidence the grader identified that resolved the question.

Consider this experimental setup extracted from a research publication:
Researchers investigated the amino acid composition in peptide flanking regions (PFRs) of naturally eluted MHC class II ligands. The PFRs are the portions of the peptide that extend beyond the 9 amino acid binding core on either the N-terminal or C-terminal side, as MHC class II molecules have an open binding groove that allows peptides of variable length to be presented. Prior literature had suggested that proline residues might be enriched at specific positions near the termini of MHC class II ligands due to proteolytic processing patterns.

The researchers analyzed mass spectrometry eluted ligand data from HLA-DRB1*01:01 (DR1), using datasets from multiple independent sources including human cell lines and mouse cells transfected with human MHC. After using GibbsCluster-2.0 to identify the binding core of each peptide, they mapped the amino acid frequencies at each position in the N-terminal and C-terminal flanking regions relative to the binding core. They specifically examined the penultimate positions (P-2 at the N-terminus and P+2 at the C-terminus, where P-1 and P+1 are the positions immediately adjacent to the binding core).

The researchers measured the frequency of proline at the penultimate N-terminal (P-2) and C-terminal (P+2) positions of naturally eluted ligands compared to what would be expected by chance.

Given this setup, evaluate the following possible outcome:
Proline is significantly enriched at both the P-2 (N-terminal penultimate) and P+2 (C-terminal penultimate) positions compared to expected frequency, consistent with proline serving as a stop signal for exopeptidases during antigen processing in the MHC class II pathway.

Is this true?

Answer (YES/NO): YES